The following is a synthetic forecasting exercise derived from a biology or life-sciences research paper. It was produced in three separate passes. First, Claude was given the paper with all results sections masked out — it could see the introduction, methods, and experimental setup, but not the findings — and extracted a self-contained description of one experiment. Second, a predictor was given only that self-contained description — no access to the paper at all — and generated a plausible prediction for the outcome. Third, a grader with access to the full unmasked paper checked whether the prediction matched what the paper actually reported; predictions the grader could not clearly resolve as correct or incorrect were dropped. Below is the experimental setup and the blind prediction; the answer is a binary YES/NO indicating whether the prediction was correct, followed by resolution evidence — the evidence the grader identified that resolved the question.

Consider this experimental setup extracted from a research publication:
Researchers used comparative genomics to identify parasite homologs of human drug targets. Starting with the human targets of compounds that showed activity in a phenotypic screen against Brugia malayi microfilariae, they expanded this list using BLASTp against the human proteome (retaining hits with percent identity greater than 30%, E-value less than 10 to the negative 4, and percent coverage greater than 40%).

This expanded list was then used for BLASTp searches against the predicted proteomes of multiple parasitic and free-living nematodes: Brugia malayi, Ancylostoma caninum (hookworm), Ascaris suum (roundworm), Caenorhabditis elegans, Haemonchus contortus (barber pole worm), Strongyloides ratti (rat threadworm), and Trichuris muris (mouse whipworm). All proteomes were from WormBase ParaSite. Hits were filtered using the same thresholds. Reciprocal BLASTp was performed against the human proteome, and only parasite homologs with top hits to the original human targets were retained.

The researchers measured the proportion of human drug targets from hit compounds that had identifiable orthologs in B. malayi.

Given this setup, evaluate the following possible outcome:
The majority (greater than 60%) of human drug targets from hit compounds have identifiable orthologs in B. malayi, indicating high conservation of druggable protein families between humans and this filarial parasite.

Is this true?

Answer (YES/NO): NO